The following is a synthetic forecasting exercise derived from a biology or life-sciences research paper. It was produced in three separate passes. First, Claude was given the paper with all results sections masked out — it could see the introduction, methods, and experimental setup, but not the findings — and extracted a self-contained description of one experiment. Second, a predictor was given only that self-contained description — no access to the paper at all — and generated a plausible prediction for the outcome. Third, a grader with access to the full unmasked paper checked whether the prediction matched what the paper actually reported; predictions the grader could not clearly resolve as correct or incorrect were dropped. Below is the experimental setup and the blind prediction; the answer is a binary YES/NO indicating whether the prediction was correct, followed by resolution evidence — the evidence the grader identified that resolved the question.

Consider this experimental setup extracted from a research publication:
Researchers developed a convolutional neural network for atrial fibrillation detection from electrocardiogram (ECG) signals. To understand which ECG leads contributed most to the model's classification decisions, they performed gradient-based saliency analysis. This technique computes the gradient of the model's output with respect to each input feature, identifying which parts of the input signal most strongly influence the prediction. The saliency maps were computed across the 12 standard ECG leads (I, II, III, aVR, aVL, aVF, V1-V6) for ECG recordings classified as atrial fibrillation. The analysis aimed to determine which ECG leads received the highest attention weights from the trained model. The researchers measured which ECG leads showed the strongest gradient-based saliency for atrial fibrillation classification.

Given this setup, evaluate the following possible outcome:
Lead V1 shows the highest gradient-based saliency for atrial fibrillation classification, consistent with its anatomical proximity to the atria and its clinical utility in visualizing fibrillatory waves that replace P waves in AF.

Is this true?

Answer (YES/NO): NO